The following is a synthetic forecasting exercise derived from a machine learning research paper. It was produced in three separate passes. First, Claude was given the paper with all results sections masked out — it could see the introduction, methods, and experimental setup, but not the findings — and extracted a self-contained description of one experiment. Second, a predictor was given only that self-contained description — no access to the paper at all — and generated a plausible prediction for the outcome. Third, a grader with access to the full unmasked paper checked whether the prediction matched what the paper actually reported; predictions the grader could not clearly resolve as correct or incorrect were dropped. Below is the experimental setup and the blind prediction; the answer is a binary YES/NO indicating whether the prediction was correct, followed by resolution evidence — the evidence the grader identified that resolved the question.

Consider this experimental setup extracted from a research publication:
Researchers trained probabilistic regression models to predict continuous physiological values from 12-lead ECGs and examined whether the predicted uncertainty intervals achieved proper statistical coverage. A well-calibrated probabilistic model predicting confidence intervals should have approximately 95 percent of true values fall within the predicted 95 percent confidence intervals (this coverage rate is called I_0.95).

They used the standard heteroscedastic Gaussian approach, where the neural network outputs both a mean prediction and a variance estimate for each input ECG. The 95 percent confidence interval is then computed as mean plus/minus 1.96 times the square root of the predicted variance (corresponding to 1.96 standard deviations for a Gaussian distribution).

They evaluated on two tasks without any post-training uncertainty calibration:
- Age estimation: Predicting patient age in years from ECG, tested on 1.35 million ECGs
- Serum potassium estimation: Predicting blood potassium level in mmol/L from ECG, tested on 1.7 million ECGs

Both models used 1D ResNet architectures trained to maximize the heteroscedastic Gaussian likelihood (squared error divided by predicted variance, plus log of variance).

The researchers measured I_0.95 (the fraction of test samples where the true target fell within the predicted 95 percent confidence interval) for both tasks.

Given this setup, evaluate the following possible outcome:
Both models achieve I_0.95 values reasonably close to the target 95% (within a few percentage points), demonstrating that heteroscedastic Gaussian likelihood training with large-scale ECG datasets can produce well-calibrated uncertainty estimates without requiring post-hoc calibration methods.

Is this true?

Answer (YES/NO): NO